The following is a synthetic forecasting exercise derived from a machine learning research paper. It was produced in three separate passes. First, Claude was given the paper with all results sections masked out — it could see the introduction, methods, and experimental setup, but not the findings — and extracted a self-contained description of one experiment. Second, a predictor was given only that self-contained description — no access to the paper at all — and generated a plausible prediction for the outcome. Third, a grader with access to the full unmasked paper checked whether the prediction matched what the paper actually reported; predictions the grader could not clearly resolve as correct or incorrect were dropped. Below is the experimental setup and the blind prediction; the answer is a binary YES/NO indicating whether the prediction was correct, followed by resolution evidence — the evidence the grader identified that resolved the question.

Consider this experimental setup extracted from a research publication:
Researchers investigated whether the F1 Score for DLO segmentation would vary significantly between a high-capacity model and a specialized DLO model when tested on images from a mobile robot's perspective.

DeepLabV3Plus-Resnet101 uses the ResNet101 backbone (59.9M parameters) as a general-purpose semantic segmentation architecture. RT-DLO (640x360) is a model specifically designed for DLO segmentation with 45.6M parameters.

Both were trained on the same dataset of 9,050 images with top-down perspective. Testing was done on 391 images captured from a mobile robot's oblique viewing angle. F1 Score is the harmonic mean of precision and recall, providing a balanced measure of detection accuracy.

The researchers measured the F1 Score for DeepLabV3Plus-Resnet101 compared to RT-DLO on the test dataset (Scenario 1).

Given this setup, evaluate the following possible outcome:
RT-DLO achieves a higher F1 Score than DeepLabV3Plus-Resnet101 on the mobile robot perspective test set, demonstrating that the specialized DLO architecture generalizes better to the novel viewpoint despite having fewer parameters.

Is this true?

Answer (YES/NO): YES